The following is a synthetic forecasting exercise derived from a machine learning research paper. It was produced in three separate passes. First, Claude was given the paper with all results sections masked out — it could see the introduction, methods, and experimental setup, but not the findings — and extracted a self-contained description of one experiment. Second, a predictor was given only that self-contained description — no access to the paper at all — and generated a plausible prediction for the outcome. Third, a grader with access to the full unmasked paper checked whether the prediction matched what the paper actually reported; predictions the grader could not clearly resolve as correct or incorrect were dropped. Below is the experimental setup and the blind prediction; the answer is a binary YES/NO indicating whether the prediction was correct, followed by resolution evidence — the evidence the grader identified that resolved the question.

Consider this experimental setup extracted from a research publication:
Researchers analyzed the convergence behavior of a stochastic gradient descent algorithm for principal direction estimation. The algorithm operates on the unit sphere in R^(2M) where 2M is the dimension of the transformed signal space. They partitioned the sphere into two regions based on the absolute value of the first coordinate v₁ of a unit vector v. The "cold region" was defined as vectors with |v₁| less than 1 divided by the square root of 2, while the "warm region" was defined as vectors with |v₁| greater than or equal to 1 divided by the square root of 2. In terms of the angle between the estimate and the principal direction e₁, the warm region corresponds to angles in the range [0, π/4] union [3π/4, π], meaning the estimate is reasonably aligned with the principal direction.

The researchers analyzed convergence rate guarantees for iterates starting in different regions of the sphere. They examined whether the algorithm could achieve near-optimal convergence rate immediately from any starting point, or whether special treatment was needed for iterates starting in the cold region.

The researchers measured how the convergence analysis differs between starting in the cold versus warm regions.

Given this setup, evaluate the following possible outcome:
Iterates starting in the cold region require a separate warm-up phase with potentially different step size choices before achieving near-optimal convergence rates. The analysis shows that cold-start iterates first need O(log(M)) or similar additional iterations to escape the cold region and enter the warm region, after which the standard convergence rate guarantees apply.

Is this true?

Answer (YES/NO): YES